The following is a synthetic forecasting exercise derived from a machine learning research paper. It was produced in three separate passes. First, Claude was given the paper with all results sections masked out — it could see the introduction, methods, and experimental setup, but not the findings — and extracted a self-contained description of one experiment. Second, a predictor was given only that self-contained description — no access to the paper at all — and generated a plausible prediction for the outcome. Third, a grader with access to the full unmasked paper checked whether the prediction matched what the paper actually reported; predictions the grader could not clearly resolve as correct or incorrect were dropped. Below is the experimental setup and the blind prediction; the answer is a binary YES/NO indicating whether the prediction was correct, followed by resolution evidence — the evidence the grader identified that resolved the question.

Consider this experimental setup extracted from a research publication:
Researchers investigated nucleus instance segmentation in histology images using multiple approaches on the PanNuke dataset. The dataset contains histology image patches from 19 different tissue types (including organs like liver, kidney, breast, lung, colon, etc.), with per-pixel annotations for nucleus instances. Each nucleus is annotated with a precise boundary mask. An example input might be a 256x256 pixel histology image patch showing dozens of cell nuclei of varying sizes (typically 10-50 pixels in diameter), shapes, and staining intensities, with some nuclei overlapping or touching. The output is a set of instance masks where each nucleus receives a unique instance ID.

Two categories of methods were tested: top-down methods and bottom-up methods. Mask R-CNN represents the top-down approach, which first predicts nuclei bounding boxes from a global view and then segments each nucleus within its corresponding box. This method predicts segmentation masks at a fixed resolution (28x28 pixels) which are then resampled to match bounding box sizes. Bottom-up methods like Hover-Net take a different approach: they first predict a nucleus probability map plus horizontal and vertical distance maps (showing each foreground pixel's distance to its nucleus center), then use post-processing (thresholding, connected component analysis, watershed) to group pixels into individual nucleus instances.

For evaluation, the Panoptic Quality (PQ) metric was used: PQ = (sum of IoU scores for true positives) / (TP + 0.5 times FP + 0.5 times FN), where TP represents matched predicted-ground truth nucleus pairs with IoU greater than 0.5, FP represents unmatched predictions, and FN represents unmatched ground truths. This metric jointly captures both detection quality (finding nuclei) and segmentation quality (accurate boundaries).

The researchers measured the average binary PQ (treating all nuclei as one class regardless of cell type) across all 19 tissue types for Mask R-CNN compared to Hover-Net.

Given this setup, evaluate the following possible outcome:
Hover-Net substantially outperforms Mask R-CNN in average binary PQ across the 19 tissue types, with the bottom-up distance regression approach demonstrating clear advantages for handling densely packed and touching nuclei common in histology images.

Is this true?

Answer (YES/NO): YES